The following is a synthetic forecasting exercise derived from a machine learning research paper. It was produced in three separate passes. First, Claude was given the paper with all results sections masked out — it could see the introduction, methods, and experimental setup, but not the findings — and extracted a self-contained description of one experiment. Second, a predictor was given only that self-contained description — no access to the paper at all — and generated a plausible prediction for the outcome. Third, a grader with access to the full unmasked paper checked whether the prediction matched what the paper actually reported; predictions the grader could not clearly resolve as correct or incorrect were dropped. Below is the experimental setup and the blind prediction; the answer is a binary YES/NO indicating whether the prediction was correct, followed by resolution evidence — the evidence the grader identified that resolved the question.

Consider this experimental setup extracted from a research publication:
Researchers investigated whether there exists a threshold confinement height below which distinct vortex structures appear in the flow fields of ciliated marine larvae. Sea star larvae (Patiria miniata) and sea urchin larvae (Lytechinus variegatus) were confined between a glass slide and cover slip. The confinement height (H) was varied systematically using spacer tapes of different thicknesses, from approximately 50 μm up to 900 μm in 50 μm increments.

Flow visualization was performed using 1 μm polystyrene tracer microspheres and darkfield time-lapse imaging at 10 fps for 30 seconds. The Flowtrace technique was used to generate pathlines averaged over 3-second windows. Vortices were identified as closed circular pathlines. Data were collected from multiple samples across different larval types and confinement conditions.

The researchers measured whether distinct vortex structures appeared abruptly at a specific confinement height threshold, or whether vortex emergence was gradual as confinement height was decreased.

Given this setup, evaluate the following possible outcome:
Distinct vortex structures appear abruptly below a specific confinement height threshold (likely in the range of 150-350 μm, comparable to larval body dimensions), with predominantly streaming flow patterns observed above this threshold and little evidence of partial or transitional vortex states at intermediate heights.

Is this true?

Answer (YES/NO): NO